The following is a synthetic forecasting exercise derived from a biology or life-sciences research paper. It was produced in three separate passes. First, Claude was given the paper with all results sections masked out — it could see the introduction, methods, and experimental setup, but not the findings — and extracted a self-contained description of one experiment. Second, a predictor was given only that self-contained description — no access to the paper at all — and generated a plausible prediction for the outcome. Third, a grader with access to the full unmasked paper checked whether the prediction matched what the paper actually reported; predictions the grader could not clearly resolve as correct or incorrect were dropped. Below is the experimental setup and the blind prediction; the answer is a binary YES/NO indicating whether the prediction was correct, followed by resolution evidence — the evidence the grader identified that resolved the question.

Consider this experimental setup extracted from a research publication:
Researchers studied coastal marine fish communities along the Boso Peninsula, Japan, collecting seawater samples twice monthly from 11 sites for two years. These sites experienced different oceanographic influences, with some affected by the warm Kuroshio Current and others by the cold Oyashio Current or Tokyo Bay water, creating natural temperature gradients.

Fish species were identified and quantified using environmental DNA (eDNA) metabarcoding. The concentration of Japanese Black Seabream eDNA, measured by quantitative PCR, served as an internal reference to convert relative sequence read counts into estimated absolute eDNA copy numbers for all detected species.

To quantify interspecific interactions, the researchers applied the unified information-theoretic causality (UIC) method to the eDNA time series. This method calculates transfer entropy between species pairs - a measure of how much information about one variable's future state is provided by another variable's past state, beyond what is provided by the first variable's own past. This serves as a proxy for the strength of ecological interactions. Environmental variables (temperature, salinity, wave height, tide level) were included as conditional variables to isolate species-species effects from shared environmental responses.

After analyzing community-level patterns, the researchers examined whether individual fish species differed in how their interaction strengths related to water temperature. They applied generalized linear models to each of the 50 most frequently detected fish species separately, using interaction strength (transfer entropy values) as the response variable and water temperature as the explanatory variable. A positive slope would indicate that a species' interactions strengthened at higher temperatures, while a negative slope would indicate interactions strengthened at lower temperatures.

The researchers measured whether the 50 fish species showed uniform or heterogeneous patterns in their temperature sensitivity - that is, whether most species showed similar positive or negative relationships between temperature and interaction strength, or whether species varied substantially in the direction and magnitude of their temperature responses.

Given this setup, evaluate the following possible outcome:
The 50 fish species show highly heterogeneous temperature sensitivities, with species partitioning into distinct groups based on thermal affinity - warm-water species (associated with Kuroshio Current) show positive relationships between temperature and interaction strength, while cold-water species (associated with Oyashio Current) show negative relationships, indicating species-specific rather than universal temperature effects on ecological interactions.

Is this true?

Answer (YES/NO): NO